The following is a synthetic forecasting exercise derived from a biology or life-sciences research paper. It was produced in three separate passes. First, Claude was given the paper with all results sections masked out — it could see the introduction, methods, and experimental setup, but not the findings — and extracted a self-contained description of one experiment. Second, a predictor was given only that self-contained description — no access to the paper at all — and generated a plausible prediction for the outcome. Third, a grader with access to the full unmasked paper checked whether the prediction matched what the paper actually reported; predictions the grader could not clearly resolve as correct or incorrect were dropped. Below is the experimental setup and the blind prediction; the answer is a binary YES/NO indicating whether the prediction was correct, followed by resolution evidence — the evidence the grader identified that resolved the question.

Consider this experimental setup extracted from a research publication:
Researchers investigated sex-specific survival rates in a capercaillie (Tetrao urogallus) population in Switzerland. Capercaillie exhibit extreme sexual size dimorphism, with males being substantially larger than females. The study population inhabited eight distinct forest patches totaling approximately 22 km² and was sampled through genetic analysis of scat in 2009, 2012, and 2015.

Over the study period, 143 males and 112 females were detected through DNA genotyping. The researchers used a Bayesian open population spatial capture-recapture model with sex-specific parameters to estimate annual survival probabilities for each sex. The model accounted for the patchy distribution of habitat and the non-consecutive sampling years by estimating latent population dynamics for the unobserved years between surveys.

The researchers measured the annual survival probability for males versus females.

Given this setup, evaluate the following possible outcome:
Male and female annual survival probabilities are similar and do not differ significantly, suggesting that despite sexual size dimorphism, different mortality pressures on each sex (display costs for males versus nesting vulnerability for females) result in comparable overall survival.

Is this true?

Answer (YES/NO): NO